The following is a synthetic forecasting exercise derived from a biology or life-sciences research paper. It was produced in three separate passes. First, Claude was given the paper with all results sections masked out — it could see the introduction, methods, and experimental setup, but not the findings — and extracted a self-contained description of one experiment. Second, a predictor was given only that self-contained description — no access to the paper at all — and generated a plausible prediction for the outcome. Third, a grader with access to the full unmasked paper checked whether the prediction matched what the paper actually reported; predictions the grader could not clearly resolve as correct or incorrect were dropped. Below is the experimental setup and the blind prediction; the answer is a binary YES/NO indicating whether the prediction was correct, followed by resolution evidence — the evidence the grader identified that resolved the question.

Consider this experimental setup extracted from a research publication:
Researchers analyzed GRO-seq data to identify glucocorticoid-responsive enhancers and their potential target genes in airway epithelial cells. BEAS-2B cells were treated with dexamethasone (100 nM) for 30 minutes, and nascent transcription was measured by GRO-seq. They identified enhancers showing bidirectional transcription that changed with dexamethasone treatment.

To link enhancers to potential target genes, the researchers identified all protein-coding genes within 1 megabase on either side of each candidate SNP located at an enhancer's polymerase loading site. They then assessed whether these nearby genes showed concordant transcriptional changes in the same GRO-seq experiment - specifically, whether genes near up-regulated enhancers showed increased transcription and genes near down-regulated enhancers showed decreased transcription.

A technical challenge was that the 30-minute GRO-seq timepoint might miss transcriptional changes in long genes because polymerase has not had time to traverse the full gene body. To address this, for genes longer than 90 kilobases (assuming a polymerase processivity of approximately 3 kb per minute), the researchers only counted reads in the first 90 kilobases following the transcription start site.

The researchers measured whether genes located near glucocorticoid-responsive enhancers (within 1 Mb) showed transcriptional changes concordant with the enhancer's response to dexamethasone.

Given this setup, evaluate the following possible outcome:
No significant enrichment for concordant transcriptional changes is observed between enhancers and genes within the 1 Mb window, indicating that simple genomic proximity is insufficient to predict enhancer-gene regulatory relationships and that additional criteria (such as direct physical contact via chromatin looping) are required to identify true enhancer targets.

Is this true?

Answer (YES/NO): NO